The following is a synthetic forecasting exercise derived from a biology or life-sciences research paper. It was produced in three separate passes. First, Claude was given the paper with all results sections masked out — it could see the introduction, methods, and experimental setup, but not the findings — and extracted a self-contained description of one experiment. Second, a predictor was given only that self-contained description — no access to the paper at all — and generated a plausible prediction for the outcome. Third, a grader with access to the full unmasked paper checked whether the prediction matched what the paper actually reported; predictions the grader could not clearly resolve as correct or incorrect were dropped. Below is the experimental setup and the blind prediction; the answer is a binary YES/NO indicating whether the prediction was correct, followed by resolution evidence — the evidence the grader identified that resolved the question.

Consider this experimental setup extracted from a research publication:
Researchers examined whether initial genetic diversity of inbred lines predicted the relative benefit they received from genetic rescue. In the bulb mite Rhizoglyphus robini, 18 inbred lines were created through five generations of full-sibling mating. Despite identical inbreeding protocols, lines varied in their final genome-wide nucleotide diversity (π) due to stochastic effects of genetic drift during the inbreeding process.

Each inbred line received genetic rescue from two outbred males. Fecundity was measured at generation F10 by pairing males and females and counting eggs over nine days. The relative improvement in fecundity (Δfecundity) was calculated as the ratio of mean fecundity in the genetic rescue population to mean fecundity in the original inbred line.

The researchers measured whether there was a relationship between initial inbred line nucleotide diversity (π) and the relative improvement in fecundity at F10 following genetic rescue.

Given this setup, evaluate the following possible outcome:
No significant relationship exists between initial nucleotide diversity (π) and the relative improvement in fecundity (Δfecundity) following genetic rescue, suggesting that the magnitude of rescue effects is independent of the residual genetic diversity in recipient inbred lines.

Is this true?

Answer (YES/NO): NO